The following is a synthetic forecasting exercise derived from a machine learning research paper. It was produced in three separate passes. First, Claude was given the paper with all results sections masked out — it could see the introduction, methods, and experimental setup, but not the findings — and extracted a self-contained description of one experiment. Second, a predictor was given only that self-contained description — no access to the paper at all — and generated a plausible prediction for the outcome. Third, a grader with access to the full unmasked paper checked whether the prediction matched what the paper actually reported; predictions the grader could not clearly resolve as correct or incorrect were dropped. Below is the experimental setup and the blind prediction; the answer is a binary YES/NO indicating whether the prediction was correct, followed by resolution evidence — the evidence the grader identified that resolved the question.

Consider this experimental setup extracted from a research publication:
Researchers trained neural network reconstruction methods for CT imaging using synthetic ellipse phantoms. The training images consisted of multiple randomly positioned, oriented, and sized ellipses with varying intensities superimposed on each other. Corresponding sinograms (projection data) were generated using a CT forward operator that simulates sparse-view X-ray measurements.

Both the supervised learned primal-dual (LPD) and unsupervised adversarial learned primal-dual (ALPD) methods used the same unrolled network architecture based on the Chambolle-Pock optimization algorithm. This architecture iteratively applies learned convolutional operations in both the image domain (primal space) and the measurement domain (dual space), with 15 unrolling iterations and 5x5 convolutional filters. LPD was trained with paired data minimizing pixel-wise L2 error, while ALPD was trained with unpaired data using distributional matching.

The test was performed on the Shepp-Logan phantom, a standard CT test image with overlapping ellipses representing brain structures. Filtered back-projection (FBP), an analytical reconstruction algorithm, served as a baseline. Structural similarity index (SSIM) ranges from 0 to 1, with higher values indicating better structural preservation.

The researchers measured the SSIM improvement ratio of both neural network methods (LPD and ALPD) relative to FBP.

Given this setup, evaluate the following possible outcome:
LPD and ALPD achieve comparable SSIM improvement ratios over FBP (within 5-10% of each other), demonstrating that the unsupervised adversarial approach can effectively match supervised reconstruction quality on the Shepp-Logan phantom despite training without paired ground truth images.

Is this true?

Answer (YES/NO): YES